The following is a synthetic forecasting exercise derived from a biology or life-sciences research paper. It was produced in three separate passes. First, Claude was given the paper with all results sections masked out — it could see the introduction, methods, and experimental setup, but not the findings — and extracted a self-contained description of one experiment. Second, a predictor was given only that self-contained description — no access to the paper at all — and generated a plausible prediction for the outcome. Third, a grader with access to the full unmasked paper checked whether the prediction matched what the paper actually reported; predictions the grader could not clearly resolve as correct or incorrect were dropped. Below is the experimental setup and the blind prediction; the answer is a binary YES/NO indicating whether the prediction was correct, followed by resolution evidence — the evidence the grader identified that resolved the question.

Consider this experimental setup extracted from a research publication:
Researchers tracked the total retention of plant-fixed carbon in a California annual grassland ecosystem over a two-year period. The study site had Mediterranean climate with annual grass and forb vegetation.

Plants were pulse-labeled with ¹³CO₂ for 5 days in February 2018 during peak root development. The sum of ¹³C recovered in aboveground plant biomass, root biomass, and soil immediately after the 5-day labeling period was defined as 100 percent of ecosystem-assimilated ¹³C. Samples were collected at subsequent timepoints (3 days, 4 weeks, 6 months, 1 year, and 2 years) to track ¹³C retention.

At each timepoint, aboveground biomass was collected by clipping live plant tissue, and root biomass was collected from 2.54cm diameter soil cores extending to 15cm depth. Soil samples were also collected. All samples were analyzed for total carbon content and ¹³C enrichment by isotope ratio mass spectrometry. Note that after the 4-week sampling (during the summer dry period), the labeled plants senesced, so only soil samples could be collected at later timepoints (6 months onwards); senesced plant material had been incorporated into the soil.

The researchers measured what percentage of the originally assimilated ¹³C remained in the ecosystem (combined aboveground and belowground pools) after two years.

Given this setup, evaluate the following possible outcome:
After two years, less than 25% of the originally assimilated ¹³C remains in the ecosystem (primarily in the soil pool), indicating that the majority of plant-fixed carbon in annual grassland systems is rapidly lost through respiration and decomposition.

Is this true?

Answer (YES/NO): YES